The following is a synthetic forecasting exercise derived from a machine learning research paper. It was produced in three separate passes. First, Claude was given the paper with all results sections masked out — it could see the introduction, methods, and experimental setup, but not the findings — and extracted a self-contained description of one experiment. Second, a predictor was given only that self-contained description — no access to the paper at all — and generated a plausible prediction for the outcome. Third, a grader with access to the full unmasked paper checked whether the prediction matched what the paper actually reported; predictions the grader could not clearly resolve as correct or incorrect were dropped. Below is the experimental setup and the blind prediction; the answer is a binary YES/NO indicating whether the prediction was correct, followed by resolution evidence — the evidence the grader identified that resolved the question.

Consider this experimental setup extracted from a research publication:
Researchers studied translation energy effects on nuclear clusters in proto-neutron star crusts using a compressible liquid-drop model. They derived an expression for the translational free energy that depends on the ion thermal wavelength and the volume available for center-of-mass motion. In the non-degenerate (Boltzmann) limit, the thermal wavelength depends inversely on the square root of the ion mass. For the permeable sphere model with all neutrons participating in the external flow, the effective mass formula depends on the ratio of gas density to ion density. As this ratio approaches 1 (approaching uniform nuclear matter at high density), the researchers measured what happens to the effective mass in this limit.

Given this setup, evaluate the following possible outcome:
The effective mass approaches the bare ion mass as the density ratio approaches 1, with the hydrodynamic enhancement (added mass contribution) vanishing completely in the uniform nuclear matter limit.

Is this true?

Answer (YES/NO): NO